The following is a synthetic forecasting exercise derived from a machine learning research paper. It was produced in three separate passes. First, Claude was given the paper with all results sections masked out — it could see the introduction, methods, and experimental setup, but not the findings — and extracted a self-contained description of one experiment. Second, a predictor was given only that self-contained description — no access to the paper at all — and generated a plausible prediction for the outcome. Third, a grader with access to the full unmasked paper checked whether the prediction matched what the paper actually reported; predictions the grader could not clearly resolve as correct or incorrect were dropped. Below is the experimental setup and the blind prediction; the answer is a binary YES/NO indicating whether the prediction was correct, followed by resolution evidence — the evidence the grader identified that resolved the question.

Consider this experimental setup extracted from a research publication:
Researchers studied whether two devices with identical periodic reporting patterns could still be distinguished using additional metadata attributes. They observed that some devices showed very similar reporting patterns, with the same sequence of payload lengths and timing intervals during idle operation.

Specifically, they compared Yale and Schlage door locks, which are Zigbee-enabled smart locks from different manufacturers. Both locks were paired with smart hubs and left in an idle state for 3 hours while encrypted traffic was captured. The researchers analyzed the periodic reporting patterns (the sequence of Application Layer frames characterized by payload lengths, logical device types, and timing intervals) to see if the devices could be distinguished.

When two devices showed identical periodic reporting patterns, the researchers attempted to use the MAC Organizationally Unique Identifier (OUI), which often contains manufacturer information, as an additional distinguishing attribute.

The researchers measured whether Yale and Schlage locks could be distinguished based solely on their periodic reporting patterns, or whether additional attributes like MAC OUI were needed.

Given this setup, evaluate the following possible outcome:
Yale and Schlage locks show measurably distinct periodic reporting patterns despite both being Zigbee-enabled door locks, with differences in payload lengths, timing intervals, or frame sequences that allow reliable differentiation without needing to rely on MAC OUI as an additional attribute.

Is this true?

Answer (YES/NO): NO